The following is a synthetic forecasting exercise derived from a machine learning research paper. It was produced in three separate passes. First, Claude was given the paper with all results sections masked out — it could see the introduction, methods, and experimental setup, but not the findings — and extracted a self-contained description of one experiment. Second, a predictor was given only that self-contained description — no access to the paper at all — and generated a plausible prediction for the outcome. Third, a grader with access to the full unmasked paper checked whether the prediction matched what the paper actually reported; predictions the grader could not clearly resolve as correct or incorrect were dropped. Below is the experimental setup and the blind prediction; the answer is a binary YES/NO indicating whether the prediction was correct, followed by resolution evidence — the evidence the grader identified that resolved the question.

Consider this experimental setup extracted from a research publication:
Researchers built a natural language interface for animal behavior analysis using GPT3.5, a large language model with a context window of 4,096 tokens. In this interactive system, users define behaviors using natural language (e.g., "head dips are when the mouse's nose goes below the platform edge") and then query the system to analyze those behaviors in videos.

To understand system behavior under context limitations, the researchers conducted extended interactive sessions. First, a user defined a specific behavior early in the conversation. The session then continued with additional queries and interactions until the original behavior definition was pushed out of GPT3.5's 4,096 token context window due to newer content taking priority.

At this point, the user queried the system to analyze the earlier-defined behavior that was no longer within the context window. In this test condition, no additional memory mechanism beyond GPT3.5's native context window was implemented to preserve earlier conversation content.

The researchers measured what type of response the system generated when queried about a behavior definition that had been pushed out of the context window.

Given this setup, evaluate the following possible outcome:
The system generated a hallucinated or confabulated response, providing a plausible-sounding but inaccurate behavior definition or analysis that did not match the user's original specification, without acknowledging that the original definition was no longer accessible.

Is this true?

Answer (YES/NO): NO